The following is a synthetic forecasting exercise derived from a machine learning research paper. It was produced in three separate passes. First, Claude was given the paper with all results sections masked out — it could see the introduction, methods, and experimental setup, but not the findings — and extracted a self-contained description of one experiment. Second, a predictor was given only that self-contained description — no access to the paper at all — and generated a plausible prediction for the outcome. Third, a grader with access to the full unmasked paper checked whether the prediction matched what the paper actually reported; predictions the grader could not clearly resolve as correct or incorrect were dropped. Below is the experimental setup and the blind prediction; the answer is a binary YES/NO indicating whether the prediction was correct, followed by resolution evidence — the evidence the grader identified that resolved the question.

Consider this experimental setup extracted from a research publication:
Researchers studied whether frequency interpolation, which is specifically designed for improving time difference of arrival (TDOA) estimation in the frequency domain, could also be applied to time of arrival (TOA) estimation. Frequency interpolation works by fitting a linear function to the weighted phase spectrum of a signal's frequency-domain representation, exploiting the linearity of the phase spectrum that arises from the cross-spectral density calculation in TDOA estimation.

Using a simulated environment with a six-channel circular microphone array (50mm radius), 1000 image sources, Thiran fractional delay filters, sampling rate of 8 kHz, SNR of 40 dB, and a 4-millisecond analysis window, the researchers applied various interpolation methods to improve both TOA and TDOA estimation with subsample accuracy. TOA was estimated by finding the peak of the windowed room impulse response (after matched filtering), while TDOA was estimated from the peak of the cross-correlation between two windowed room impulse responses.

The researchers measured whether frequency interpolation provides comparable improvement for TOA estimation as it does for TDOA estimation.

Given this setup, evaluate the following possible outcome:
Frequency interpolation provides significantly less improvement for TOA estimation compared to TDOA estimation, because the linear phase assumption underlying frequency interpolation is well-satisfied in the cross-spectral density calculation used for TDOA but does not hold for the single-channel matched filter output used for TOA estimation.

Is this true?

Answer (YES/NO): YES